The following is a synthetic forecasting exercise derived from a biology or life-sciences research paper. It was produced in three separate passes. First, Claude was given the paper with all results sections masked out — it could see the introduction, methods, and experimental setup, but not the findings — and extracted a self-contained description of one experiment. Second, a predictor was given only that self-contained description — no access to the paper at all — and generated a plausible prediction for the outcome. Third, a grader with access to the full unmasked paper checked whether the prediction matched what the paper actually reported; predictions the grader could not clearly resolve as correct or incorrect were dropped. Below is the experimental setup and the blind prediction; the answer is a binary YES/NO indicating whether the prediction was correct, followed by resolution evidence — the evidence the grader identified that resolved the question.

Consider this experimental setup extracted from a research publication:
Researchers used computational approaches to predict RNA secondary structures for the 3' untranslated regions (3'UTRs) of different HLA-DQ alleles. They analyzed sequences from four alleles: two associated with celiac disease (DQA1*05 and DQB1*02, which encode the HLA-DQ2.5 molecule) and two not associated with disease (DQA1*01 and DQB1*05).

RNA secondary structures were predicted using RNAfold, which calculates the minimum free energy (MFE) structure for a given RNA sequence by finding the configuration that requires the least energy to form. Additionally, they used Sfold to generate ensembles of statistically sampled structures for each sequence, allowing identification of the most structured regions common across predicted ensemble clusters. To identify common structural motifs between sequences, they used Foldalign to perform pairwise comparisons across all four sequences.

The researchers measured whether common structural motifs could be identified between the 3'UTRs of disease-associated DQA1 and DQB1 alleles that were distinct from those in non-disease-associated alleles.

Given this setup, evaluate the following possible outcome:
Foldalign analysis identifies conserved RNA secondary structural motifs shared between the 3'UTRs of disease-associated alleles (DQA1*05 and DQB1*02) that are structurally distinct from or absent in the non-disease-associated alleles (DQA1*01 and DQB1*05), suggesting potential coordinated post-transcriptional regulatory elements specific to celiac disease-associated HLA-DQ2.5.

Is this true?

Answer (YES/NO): NO